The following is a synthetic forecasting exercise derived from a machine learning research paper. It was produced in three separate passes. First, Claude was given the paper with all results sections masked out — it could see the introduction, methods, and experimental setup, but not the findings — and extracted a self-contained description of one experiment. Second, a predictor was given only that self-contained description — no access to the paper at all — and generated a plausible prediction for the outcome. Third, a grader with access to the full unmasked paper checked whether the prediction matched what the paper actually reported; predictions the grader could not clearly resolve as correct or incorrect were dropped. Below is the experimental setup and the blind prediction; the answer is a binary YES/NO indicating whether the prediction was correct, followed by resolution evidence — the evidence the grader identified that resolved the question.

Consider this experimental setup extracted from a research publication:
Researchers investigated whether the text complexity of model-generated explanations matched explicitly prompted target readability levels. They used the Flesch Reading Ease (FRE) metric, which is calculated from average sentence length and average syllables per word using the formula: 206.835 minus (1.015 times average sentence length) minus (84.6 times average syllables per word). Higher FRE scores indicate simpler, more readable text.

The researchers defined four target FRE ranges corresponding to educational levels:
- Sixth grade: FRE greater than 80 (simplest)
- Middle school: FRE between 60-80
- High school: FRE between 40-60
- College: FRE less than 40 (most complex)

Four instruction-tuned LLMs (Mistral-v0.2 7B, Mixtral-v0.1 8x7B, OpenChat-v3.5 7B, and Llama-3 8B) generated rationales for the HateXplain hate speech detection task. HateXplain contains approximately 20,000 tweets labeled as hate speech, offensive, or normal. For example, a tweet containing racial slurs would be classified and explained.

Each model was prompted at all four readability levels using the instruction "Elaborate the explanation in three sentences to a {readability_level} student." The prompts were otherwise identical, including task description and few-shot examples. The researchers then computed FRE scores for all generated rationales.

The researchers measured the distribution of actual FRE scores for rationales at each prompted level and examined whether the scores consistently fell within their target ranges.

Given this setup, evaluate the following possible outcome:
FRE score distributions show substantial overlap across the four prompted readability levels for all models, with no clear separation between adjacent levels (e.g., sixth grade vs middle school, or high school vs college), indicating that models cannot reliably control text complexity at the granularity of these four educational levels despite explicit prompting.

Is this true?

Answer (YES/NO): NO